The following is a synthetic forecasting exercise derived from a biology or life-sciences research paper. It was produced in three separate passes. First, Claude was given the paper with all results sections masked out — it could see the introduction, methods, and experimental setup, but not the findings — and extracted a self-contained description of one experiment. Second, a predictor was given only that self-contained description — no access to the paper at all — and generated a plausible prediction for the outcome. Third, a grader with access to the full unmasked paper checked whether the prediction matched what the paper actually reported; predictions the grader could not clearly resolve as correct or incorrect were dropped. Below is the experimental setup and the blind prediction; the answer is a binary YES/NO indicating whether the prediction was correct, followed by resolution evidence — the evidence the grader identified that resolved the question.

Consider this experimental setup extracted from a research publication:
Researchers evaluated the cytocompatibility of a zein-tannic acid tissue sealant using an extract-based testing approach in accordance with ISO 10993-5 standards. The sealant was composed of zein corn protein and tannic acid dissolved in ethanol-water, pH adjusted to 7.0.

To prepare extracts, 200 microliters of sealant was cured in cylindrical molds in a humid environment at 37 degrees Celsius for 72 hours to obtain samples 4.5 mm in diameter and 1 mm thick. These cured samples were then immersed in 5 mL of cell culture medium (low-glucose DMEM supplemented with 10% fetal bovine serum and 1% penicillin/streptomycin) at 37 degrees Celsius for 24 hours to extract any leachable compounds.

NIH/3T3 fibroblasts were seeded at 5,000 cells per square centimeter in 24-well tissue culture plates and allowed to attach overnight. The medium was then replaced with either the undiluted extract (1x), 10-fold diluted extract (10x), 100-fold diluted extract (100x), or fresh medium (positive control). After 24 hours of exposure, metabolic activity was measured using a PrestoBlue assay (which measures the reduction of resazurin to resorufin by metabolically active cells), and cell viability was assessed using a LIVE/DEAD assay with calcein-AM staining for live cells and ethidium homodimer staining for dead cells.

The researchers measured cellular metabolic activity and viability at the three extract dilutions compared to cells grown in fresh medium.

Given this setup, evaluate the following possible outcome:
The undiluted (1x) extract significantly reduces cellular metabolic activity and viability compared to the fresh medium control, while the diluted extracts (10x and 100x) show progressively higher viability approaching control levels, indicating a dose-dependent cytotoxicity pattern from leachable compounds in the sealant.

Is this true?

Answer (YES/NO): NO